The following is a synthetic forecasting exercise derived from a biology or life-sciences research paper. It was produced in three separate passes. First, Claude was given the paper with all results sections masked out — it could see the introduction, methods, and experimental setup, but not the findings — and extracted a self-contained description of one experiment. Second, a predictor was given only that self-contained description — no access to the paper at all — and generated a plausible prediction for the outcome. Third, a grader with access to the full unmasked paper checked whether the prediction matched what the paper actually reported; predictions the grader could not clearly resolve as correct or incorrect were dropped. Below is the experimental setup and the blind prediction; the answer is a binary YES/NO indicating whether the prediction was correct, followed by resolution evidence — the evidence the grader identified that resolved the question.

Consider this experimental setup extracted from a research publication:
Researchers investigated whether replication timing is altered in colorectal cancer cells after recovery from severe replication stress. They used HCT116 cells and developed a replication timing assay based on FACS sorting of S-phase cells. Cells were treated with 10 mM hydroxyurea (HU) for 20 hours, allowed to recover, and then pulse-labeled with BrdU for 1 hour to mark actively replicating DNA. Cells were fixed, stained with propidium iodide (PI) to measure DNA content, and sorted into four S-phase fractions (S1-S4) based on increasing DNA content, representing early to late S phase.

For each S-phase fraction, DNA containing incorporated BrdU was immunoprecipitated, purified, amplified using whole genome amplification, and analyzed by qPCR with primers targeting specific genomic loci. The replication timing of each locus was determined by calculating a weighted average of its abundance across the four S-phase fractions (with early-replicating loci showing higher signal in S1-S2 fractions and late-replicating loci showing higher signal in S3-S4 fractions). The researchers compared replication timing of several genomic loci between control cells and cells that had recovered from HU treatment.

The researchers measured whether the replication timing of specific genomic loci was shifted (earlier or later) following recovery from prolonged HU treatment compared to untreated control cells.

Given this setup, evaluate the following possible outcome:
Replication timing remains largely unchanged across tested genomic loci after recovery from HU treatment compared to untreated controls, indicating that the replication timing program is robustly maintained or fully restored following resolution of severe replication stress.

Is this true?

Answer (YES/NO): NO